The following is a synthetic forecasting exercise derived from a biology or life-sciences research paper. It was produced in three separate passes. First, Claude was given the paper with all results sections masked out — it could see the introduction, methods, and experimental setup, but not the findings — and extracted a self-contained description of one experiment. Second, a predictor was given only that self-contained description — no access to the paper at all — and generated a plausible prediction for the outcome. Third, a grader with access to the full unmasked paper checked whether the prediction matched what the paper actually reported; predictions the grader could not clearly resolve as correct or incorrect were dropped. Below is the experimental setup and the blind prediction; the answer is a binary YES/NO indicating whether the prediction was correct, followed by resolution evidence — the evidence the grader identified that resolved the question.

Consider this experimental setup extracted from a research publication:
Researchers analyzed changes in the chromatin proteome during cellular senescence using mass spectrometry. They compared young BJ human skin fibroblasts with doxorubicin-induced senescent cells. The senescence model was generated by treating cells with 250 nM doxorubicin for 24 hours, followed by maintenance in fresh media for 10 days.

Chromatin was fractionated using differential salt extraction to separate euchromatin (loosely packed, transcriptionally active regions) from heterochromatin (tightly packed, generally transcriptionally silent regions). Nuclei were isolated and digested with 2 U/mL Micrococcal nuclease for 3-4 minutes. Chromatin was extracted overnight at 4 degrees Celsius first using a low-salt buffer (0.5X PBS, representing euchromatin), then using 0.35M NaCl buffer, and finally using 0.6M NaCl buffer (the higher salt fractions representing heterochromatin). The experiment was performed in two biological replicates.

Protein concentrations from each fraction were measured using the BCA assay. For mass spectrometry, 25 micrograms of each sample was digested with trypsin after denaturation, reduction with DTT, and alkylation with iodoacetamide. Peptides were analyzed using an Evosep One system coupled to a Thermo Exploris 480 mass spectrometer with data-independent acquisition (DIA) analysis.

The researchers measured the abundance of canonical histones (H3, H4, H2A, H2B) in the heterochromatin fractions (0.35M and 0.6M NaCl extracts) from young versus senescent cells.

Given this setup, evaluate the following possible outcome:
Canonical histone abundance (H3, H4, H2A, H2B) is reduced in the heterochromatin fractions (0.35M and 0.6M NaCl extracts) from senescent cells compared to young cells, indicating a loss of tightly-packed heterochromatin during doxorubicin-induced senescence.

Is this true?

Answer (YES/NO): YES